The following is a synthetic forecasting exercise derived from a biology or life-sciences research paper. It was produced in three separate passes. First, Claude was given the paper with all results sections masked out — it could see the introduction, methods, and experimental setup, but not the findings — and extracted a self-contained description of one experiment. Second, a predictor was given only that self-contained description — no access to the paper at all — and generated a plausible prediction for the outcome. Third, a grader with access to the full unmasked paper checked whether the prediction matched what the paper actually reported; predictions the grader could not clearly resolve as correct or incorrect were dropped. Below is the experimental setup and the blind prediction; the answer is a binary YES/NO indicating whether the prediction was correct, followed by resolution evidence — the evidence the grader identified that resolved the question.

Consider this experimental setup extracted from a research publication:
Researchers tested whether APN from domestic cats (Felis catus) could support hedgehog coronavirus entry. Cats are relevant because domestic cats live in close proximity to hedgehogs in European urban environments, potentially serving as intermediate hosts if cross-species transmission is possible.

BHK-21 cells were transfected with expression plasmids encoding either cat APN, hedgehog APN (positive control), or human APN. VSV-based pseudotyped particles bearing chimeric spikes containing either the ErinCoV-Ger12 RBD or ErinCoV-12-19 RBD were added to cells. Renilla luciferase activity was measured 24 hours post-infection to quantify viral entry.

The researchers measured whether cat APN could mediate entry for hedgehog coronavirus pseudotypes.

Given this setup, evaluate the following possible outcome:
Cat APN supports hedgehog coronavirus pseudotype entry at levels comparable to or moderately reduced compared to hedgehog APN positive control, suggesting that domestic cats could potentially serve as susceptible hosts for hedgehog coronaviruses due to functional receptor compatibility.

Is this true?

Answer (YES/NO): YES